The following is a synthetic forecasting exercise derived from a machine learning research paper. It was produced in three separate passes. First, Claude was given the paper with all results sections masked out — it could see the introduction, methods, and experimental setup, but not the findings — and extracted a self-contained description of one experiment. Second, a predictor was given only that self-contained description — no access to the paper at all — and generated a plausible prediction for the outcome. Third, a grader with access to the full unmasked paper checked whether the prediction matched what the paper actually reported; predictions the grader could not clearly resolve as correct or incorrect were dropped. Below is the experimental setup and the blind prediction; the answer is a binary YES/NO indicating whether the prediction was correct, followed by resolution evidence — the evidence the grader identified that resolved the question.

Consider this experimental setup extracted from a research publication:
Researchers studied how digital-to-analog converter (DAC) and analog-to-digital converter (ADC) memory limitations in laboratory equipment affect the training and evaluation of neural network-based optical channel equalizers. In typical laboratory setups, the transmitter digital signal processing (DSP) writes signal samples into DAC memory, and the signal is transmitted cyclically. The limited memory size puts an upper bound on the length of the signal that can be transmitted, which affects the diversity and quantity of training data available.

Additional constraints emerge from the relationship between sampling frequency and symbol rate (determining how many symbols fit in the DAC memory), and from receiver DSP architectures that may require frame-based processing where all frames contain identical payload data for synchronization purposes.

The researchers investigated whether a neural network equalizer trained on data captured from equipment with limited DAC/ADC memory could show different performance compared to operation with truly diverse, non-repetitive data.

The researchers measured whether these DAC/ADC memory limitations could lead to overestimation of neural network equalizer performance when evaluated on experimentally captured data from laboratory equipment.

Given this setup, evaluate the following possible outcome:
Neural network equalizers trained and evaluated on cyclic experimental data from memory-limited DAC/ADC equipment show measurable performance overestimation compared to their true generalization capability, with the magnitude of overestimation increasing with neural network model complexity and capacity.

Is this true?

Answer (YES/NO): NO